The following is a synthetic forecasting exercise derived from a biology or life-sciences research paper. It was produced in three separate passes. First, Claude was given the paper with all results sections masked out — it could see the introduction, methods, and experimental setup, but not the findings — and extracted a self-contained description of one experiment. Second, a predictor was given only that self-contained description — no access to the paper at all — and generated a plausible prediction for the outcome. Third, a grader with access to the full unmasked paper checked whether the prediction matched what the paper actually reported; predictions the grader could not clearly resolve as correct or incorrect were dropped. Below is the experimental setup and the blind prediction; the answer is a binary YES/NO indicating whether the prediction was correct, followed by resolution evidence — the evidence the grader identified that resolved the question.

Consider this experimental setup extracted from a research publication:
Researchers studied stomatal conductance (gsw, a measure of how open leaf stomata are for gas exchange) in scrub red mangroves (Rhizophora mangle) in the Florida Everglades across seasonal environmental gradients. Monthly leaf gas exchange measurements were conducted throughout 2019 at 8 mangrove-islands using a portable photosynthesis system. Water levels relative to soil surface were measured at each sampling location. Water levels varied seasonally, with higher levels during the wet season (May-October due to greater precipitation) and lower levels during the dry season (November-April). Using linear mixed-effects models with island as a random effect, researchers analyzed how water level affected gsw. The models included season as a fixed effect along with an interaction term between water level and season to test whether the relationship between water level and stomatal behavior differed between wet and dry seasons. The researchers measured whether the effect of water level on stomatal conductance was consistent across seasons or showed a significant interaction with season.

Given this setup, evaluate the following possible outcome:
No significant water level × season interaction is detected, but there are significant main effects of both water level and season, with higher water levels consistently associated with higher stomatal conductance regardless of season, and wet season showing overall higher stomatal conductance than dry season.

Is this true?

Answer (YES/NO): NO